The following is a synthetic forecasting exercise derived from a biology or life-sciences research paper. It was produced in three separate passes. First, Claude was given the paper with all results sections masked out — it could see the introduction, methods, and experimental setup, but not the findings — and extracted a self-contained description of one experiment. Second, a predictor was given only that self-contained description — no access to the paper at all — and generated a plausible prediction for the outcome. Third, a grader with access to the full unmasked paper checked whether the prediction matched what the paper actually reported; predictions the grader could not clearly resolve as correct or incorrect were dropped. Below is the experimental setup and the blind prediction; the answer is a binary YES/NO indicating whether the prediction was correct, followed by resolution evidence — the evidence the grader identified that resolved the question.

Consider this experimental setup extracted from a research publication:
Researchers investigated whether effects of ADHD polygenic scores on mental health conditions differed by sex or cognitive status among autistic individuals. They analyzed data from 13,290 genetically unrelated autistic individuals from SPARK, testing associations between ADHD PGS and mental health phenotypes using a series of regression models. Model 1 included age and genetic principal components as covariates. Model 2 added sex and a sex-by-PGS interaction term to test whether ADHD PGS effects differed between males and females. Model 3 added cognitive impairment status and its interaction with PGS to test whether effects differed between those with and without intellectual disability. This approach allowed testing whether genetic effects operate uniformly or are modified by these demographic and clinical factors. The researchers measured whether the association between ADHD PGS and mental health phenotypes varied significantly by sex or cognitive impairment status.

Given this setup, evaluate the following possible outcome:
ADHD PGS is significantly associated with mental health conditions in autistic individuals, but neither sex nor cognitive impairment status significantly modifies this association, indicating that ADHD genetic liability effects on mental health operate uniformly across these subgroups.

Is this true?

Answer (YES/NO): YES